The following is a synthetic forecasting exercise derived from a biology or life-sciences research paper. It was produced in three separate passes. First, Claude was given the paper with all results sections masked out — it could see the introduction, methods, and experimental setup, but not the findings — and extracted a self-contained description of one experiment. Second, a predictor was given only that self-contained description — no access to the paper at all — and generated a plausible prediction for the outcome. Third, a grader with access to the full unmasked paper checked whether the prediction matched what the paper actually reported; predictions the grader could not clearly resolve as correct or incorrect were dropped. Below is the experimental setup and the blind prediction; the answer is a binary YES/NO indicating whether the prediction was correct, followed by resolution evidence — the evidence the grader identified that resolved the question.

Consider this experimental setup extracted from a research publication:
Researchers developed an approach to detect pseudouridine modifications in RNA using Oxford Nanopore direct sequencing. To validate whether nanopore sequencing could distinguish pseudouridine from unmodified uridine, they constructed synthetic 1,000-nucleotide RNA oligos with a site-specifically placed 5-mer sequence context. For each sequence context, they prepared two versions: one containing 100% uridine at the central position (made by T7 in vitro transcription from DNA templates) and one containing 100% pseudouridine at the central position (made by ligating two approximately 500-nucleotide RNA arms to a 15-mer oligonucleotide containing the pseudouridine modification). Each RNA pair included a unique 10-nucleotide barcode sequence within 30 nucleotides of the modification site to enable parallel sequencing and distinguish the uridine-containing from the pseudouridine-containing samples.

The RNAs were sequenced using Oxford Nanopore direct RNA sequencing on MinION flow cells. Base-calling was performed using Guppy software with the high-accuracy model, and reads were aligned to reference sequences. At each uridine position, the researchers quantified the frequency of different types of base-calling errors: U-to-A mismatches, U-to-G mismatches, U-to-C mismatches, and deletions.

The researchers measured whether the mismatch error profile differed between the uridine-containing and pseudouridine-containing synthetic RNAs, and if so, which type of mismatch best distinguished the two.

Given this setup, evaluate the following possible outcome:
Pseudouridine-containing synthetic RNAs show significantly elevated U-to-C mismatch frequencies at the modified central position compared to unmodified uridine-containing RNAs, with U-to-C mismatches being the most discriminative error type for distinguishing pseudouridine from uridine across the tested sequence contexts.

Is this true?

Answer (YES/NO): YES